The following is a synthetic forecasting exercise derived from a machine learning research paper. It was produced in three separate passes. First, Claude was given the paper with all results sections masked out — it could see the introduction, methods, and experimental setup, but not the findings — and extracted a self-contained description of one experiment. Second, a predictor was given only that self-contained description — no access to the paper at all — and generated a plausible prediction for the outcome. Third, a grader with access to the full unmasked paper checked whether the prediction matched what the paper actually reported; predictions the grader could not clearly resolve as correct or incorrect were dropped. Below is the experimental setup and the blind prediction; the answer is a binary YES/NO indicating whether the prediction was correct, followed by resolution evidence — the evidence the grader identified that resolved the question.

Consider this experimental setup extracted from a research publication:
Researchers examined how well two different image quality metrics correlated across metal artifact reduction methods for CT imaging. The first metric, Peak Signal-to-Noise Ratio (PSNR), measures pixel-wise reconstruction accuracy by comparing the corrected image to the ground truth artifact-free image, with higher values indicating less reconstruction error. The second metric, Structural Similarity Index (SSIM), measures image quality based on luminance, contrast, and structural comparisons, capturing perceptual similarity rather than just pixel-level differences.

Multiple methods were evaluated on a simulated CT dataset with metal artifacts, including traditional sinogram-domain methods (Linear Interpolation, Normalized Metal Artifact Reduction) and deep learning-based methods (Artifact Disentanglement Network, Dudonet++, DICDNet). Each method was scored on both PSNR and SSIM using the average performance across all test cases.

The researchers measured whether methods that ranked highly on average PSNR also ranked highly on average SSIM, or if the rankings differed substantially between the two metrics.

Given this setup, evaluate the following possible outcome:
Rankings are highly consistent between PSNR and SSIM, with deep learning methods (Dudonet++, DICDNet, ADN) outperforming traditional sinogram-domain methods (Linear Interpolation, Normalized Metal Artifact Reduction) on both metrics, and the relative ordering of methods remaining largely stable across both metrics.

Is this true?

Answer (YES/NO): YES